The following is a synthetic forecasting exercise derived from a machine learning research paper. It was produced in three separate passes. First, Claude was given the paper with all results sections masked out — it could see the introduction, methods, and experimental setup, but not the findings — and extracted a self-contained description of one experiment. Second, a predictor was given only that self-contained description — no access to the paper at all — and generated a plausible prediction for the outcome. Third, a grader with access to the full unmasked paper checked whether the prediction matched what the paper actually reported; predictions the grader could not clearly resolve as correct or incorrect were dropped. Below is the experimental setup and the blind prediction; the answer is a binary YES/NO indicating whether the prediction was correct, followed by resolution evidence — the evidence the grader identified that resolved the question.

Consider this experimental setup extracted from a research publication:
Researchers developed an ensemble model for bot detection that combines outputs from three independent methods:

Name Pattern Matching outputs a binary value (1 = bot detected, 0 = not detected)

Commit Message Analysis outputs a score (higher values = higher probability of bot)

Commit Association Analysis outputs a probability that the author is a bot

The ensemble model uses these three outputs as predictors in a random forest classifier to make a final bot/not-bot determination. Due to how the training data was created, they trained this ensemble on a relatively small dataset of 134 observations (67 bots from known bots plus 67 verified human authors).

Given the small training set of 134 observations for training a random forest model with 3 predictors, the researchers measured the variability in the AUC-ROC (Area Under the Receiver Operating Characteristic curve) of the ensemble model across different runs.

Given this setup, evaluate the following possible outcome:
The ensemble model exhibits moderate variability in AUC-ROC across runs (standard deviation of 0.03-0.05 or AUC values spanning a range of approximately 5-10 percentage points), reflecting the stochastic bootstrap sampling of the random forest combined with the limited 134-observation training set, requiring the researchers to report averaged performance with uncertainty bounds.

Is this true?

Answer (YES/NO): NO